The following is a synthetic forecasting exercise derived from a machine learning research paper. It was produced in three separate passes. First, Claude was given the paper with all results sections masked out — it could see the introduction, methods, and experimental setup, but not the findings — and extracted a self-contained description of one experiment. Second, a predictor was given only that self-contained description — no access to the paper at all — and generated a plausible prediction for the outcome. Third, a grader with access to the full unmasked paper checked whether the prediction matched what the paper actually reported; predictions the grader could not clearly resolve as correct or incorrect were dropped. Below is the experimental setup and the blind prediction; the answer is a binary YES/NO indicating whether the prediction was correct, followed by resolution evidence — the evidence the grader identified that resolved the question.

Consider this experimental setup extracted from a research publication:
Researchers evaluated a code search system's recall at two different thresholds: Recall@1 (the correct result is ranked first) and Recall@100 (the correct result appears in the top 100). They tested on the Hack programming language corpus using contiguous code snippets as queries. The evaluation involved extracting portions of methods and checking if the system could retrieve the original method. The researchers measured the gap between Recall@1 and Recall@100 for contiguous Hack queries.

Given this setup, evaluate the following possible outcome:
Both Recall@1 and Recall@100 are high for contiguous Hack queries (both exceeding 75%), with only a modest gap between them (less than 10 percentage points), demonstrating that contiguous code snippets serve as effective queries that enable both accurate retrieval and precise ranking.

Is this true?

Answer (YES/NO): YES